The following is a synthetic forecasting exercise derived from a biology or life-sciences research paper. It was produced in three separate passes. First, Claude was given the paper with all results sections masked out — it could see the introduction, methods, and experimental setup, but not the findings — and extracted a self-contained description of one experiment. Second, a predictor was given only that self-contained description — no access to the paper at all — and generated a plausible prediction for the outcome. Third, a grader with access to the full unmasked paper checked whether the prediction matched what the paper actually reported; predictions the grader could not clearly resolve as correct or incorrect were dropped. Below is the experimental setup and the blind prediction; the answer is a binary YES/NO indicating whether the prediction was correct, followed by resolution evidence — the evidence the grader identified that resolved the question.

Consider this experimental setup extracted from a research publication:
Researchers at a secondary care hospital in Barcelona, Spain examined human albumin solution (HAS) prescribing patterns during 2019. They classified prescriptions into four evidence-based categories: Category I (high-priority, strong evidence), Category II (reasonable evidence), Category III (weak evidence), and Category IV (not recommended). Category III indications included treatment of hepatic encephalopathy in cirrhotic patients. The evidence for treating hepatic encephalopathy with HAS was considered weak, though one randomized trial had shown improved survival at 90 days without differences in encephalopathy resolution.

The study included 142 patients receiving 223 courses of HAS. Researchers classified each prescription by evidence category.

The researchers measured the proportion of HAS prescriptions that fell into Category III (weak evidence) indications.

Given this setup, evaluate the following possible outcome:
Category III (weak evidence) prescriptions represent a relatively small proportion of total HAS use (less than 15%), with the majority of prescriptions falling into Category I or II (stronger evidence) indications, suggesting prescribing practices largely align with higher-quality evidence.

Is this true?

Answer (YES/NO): NO